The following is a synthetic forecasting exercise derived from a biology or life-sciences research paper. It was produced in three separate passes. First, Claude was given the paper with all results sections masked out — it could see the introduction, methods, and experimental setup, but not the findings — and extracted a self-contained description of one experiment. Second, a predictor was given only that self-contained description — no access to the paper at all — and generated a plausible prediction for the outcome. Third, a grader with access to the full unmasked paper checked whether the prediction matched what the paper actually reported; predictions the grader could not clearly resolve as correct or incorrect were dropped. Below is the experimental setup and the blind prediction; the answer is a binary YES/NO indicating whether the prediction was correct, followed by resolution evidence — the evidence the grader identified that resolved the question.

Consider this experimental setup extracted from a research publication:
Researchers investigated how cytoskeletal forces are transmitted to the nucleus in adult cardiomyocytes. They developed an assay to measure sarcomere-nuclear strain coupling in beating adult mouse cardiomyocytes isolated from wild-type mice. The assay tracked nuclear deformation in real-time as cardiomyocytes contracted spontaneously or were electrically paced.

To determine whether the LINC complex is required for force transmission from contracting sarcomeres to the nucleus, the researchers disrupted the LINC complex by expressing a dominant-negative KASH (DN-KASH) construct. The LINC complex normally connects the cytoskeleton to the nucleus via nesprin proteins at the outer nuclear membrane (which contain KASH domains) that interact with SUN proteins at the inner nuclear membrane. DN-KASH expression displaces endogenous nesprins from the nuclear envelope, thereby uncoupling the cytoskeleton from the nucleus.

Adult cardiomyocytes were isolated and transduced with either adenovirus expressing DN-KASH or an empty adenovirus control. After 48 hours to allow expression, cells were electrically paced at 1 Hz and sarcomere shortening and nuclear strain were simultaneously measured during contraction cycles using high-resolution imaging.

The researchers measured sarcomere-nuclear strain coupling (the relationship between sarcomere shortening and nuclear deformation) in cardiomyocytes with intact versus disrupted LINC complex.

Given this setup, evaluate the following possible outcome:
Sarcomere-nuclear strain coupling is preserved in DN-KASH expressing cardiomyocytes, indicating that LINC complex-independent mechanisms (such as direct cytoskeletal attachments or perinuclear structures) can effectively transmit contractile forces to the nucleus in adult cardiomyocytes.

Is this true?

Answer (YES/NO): YES